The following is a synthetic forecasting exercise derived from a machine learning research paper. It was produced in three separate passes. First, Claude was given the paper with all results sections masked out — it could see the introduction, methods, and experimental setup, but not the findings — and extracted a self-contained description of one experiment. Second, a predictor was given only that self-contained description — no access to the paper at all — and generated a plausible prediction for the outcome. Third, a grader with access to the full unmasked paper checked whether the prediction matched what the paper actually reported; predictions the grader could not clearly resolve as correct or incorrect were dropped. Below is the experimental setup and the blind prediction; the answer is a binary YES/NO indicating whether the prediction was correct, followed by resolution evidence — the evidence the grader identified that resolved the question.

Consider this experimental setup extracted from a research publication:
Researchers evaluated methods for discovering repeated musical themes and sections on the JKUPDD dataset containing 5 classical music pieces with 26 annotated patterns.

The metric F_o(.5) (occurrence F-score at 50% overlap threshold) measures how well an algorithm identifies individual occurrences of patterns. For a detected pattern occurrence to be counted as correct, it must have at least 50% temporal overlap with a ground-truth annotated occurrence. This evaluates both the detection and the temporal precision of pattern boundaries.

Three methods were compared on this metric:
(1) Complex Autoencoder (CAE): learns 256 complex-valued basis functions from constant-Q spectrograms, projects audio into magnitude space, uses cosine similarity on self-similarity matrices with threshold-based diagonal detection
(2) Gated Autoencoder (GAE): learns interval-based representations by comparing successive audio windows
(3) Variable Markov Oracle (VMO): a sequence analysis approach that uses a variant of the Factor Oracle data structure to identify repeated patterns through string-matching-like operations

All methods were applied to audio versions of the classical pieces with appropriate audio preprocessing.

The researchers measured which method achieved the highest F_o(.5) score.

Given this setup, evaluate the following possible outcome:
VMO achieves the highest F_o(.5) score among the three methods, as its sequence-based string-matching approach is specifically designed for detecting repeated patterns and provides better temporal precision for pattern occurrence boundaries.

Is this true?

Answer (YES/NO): YES